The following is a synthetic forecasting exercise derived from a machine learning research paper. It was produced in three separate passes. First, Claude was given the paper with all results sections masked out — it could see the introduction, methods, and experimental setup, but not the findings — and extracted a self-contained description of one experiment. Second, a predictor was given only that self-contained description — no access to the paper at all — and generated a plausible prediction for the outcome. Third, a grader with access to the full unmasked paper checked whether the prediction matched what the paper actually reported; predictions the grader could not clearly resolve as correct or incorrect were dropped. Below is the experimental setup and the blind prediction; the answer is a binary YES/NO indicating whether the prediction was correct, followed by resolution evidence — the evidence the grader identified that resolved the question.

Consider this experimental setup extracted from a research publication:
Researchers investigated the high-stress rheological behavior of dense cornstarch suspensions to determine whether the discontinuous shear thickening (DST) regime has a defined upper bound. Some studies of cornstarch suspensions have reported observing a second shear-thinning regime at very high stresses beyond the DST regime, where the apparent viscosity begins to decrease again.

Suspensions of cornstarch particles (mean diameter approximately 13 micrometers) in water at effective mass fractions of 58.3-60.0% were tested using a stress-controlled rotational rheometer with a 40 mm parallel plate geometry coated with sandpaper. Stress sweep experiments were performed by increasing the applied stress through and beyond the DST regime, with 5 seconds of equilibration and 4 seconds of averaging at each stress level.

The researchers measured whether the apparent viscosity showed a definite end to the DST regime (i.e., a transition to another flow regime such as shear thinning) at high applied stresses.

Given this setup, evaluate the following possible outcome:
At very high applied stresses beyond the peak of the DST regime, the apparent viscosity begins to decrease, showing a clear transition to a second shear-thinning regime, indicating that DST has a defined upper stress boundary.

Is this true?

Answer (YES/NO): NO